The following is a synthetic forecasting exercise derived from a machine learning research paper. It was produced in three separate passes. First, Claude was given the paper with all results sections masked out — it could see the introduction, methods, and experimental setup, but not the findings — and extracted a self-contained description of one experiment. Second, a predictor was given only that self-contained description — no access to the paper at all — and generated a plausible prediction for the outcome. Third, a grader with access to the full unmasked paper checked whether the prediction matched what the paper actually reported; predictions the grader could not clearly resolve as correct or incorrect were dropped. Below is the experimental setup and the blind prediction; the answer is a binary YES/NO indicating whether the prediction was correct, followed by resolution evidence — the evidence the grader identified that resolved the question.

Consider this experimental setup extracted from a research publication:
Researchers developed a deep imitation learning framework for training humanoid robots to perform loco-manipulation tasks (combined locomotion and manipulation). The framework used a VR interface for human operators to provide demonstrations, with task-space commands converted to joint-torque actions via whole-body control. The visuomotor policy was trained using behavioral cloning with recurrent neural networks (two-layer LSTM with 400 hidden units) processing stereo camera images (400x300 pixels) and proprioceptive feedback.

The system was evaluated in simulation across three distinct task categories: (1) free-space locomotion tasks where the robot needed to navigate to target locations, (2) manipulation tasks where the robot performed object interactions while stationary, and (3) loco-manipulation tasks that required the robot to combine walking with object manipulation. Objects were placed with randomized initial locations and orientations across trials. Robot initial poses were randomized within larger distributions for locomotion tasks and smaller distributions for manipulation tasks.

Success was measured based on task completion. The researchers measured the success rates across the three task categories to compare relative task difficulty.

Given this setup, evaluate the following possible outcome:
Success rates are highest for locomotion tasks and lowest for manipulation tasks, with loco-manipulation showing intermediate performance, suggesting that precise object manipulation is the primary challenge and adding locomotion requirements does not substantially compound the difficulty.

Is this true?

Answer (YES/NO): YES